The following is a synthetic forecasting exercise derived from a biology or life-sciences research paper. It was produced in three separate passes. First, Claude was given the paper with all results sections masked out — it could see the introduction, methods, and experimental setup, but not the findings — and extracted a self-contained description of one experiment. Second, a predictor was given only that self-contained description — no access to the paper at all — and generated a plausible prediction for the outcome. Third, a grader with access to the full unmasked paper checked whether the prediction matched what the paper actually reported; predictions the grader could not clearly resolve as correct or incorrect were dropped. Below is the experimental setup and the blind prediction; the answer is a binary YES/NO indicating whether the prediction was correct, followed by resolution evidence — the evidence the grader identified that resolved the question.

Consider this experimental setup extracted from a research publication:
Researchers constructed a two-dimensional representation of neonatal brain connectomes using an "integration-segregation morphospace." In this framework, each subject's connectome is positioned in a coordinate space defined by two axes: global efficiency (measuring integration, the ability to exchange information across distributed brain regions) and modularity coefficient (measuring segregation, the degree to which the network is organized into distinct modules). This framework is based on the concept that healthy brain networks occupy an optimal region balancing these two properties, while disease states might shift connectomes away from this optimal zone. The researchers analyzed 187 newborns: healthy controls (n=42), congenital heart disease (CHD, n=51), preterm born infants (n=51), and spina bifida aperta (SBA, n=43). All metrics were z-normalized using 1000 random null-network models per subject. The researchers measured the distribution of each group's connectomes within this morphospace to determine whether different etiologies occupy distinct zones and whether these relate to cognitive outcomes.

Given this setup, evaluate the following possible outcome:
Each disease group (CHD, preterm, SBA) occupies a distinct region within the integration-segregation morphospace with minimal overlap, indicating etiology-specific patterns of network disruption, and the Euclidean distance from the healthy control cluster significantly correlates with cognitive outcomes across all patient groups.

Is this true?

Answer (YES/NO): NO